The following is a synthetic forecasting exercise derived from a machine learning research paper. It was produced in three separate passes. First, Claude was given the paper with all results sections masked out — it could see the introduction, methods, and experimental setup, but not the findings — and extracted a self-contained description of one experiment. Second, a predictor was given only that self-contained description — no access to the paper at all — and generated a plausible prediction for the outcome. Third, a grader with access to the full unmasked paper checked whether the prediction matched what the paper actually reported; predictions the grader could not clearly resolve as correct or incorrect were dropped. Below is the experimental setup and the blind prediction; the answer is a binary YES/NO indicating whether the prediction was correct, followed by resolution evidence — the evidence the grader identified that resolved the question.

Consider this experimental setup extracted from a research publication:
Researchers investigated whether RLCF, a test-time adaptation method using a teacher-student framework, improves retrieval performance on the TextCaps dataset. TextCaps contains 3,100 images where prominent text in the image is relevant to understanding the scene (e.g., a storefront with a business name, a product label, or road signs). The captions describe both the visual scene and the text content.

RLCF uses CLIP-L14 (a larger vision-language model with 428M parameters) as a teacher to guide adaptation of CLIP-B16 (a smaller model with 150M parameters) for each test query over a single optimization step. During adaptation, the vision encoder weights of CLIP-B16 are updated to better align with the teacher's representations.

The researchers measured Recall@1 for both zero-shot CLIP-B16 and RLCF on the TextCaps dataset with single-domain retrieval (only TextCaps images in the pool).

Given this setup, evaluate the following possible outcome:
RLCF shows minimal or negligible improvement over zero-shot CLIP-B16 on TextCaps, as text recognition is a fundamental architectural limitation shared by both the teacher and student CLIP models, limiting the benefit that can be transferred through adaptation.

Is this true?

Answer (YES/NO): NO